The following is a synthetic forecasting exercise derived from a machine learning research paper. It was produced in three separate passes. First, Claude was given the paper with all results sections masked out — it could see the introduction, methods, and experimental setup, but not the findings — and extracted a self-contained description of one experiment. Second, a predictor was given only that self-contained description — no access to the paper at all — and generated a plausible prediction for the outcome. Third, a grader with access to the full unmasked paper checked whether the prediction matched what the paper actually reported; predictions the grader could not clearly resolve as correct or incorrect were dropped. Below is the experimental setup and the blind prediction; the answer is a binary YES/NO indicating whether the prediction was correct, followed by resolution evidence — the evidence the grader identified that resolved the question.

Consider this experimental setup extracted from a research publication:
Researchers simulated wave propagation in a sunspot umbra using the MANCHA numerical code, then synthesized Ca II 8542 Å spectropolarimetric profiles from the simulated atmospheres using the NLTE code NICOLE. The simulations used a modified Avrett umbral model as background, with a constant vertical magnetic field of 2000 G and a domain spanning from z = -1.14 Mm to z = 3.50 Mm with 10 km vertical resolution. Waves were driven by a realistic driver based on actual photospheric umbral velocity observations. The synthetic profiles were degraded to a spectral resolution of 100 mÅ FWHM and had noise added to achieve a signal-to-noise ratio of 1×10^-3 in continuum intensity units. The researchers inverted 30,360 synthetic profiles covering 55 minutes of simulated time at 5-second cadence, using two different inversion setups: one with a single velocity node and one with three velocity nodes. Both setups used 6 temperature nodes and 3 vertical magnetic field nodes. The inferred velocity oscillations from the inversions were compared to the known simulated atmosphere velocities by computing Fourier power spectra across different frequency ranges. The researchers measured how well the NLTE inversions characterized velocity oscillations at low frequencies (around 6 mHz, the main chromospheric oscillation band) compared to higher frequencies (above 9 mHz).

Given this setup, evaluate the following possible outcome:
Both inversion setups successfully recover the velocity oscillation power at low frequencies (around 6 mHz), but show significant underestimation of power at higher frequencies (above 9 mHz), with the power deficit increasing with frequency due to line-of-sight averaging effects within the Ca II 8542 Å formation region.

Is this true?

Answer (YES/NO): NO